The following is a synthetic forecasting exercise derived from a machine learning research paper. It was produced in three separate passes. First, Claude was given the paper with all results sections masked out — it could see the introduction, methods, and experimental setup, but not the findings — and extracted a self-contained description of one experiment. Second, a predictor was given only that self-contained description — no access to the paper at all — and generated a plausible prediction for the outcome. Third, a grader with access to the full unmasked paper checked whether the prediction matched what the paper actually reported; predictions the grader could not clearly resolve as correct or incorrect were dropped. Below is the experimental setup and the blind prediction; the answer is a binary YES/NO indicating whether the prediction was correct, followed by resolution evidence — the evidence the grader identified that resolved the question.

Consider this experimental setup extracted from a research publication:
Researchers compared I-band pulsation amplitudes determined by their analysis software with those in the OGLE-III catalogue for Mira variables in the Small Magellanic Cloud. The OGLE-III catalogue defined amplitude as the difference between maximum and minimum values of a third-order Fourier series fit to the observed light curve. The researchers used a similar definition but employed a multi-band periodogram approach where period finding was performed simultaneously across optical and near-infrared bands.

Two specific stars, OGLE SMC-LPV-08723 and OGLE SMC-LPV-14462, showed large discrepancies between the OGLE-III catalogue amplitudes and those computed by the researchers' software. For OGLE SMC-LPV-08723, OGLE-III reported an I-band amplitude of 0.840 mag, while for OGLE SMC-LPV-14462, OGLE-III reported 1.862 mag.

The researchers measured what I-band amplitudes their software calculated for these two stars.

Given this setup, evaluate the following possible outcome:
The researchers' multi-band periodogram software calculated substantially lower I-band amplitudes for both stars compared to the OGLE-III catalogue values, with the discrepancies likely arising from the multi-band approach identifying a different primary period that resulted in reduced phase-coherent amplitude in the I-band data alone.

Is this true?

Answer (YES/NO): NO